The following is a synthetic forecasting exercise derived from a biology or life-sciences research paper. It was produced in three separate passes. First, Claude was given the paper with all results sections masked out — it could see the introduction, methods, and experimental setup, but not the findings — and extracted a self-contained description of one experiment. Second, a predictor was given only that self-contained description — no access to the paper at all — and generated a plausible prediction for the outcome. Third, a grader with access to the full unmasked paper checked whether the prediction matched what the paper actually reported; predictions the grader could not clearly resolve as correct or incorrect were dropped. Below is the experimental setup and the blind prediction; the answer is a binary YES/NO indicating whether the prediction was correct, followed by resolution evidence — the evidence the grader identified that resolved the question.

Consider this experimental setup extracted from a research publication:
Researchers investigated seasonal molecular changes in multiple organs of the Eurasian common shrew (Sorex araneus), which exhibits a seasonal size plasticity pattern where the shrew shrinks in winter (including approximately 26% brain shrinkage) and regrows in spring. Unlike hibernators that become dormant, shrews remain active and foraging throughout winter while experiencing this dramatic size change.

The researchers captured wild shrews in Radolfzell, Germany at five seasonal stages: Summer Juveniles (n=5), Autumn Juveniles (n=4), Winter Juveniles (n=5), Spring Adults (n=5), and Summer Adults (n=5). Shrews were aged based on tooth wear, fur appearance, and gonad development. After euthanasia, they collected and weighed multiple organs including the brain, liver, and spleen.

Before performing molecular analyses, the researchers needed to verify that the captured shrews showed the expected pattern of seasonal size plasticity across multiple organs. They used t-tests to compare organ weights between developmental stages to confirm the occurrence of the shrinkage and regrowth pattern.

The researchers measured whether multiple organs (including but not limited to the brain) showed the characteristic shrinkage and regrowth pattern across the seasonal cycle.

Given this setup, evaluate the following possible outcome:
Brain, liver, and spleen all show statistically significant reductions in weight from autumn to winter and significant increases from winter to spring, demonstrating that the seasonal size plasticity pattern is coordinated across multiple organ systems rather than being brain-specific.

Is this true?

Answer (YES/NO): NO